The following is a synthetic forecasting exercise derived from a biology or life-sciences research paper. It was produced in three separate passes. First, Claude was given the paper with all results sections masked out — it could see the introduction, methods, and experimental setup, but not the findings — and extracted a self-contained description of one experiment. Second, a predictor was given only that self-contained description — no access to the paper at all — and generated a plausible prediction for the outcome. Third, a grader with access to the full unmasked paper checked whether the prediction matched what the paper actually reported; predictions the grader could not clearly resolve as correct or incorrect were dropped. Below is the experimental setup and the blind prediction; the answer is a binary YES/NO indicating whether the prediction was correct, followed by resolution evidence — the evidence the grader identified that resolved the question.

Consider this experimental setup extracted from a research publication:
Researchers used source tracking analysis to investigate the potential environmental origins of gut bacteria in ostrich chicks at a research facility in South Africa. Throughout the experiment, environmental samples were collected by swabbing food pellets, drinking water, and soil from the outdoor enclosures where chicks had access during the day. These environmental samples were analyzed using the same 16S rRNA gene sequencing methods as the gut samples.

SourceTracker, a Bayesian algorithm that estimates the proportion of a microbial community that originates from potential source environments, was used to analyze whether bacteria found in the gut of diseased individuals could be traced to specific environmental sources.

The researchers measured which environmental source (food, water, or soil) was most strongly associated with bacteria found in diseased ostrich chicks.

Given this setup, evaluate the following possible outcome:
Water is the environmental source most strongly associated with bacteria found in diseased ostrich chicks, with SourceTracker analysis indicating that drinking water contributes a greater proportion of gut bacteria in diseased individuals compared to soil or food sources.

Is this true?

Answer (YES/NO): NO